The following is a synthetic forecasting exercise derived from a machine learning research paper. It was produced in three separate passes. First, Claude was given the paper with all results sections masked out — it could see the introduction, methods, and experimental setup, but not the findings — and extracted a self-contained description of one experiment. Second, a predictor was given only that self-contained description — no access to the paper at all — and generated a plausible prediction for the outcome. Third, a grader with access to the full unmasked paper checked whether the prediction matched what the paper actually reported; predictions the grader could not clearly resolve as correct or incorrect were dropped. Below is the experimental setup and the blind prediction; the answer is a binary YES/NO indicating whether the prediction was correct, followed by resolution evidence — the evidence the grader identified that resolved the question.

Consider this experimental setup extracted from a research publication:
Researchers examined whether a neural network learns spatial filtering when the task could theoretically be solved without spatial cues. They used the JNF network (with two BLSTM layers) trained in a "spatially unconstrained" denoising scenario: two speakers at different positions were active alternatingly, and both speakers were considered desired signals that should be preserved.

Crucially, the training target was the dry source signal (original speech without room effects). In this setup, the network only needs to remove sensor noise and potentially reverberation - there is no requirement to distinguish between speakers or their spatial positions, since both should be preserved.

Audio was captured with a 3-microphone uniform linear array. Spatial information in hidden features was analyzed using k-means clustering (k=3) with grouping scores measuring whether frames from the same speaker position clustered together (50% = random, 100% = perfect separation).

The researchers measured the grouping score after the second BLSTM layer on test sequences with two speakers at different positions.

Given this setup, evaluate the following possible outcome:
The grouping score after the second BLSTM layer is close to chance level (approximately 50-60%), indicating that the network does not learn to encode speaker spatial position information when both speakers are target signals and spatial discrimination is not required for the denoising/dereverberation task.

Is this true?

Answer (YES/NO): NO